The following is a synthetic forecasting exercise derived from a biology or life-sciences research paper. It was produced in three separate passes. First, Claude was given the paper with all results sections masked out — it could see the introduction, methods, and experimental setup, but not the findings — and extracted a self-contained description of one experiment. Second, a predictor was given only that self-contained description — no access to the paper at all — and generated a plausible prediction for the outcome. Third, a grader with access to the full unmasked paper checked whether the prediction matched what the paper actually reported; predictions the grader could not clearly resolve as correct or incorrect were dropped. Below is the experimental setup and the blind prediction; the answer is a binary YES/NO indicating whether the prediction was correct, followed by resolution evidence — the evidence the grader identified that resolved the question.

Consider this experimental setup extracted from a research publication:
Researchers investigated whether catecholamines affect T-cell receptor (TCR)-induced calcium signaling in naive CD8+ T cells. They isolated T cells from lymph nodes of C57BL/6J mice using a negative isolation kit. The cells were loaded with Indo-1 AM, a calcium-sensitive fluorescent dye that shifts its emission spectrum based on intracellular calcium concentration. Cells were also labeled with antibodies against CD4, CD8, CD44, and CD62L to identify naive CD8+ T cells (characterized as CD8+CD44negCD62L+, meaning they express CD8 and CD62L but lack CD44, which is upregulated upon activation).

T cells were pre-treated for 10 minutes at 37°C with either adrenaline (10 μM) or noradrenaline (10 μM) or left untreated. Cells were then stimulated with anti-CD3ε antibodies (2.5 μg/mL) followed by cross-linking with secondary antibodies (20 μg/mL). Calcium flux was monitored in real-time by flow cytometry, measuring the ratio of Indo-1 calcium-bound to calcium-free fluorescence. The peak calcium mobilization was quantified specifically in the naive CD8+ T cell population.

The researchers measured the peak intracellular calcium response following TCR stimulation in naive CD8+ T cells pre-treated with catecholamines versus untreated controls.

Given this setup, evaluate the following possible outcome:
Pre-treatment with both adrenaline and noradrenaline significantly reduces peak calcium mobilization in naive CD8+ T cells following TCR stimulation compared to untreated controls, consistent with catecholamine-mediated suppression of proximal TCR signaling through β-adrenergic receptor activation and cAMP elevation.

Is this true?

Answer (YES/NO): YES